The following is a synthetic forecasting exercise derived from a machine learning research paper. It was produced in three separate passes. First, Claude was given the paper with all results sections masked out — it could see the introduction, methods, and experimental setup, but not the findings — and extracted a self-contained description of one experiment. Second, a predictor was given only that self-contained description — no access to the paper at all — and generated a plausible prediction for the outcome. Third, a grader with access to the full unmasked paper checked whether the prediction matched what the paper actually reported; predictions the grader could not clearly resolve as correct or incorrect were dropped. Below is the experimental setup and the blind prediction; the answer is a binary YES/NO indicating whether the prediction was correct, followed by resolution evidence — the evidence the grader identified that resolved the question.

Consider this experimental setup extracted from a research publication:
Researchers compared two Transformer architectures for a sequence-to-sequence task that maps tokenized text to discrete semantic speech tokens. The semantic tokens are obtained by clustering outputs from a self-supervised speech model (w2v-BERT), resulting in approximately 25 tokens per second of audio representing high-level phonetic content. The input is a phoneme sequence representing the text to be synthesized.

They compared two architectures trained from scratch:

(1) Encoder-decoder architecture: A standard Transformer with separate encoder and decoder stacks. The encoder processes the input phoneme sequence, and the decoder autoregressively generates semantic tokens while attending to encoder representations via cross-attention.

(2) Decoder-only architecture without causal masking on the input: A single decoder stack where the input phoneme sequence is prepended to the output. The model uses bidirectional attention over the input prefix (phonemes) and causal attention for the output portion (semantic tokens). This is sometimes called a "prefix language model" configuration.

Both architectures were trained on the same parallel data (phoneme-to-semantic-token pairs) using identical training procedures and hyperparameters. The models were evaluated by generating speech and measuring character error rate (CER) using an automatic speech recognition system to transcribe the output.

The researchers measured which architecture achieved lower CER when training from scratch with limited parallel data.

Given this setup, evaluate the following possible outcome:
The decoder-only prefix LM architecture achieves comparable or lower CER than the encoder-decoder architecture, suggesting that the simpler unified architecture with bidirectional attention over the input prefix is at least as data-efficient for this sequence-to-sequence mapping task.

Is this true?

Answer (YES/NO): YES